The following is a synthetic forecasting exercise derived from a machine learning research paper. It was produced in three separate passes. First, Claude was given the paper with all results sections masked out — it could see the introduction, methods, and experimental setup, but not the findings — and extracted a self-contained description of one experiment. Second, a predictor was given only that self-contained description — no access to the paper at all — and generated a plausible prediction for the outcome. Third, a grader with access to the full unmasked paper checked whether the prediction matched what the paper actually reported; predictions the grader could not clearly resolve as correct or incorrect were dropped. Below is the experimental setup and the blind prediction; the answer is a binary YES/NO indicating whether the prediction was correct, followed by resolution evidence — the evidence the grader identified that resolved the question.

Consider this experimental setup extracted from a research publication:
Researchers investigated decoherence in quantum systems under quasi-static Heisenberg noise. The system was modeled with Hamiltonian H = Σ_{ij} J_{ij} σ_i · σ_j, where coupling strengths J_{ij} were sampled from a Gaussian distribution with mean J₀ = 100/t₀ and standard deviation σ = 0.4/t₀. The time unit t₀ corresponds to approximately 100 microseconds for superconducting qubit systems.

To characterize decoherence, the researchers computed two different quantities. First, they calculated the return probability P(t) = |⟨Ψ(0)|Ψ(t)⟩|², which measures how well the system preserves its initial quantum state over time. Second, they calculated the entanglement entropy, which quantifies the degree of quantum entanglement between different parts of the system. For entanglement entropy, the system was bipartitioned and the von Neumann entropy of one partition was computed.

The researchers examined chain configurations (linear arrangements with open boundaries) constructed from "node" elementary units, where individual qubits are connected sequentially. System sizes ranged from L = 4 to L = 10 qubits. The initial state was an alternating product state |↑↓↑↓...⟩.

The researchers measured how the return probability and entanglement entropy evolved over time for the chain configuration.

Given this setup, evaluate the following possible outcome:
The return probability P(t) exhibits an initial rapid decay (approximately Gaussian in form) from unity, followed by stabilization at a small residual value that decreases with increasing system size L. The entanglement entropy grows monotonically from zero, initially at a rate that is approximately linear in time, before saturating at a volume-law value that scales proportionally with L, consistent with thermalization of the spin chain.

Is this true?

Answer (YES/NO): NO